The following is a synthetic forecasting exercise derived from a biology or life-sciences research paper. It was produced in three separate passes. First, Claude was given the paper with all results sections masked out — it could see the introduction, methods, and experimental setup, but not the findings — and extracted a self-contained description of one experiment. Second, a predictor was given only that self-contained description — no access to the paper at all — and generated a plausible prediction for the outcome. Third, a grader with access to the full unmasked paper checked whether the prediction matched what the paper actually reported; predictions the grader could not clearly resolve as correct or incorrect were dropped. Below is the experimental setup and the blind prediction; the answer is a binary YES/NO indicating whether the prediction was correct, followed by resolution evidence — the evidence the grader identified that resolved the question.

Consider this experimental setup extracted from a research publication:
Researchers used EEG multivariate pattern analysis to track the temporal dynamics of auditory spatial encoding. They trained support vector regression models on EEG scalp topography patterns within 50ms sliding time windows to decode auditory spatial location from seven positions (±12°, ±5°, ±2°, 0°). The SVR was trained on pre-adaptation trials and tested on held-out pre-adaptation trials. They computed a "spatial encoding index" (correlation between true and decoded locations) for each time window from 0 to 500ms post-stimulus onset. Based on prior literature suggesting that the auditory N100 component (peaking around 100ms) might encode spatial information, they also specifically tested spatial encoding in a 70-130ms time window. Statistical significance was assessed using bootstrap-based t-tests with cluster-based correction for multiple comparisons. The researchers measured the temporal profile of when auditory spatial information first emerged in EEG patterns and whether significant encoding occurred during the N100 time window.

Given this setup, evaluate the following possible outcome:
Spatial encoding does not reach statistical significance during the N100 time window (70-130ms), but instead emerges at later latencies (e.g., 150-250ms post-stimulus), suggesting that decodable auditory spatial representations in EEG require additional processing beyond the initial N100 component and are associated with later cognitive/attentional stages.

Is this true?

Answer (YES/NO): NO